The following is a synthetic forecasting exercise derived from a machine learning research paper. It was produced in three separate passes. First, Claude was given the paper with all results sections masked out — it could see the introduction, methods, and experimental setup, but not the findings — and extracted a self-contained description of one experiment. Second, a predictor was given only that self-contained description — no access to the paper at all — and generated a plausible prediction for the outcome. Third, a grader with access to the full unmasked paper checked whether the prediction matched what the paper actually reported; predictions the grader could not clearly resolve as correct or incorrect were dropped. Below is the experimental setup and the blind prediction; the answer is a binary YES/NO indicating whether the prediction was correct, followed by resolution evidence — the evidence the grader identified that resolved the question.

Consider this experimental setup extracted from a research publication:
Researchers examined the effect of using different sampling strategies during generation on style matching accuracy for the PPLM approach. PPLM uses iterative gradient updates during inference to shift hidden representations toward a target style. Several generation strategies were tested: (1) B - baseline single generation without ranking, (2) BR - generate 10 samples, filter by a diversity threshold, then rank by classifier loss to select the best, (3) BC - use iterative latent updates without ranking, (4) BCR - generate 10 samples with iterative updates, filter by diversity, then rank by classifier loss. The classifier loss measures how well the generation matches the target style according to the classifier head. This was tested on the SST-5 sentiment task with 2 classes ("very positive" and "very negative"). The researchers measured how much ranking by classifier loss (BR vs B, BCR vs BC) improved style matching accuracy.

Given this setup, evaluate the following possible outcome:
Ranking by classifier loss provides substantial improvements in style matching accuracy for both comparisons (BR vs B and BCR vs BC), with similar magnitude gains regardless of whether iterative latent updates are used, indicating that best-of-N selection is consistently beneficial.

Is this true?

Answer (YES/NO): NO